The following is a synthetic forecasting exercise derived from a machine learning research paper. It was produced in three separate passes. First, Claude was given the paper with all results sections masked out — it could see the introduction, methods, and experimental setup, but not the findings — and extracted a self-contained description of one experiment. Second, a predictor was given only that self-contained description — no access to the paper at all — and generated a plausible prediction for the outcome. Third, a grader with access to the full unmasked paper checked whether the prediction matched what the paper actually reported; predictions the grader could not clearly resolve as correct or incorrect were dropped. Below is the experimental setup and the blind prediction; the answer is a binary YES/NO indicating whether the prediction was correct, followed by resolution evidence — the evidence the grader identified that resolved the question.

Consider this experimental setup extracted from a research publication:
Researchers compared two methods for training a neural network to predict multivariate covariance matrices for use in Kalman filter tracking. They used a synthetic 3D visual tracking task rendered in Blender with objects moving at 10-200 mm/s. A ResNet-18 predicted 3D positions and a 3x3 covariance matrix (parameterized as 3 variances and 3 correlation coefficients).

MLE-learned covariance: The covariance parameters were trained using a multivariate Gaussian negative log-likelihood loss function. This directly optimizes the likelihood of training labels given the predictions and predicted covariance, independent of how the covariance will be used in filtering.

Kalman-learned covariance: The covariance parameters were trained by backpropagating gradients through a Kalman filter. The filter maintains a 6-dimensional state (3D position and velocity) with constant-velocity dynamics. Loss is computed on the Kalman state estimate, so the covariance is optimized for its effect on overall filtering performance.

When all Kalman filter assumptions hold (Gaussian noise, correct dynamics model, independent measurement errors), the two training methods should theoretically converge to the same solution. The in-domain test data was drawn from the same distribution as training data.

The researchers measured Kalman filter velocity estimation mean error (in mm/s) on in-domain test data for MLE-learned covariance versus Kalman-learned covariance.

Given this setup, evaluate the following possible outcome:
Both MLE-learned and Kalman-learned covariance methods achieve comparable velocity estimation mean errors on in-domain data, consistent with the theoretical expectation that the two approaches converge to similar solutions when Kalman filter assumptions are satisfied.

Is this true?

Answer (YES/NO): YES